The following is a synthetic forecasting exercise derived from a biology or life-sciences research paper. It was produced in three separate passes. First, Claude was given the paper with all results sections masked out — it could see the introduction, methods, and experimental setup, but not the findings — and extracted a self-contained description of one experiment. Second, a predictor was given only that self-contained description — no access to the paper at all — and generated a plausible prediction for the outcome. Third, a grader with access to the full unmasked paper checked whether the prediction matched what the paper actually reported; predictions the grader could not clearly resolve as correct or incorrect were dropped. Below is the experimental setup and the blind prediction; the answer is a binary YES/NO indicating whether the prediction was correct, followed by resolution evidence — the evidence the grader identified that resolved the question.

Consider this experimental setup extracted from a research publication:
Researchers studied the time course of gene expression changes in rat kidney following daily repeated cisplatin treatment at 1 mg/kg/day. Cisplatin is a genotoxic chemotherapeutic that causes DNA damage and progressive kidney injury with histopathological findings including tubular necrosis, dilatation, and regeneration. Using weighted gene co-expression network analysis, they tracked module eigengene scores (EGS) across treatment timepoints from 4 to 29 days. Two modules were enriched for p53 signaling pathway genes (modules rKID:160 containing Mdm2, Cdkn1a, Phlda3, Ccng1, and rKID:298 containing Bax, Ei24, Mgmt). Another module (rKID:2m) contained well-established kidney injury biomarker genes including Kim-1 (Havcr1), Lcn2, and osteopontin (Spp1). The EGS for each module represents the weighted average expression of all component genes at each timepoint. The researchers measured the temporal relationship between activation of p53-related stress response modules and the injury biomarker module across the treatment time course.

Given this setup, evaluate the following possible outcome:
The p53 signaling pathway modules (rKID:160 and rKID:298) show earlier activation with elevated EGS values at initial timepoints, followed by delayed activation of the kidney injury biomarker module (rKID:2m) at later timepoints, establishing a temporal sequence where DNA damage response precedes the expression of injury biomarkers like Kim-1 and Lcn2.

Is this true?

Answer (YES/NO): YES